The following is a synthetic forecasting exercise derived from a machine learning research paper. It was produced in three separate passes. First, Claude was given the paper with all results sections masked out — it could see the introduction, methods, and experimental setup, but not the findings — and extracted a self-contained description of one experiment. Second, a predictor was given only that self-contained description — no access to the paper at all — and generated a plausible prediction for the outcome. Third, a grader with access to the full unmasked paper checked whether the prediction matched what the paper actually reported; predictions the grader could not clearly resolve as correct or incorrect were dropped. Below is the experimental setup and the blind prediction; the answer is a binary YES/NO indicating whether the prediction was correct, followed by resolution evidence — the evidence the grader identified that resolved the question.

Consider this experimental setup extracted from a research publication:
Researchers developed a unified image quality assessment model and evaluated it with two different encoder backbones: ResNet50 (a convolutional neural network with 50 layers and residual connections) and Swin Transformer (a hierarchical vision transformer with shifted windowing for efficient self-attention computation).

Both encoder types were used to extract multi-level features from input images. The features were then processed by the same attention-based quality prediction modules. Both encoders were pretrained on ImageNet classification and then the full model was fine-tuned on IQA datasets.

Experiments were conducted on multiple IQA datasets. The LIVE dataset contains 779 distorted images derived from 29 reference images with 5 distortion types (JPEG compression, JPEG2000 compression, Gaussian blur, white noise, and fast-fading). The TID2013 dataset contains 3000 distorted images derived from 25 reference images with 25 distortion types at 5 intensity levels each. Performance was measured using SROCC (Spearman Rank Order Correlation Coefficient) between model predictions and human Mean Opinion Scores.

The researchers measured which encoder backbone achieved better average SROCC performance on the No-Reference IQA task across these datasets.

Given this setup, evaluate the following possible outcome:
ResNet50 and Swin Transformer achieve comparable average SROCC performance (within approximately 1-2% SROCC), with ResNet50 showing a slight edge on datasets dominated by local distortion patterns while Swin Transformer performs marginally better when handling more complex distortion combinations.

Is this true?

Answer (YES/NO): NO